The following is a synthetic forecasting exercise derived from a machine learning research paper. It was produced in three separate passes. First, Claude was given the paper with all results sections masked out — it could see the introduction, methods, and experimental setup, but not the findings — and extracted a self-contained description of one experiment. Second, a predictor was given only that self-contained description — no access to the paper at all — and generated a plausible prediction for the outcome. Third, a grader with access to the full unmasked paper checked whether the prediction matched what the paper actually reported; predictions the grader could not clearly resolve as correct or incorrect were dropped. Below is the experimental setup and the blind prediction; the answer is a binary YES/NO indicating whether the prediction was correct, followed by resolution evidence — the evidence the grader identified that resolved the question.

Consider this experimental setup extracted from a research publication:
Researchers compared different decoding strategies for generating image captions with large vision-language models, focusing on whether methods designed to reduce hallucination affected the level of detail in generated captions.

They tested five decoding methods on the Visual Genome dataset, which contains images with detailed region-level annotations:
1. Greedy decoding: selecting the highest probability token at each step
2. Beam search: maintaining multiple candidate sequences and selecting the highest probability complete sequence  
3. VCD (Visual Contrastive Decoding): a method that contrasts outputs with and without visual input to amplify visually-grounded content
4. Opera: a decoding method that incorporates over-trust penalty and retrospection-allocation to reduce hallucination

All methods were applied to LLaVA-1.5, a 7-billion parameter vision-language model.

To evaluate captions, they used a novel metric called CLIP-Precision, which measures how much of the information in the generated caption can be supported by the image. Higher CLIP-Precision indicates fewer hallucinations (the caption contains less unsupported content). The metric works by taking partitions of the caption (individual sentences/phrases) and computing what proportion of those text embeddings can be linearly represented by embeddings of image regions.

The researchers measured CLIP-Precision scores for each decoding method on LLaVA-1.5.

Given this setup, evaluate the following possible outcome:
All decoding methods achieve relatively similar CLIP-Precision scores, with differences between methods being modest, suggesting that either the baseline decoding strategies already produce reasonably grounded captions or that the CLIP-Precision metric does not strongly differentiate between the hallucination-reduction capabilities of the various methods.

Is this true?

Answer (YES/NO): YES